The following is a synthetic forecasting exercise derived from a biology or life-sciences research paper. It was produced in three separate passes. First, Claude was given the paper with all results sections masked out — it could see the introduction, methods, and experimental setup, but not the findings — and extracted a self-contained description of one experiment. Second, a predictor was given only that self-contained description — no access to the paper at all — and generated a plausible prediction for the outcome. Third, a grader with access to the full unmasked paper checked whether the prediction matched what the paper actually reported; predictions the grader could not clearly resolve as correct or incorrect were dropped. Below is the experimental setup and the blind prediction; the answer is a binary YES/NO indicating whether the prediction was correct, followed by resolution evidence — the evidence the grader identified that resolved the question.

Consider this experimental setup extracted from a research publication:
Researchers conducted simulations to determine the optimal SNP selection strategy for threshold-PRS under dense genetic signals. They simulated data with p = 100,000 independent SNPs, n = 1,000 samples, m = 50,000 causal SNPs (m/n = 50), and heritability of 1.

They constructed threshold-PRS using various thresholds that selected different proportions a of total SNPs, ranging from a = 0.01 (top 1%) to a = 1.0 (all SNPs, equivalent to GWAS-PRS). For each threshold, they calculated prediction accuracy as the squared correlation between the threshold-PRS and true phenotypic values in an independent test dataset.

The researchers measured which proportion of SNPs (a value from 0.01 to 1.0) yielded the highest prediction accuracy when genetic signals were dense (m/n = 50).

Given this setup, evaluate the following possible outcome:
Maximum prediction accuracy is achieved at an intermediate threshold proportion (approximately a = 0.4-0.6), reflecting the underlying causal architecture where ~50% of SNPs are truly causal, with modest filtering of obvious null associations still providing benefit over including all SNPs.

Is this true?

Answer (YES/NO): NO